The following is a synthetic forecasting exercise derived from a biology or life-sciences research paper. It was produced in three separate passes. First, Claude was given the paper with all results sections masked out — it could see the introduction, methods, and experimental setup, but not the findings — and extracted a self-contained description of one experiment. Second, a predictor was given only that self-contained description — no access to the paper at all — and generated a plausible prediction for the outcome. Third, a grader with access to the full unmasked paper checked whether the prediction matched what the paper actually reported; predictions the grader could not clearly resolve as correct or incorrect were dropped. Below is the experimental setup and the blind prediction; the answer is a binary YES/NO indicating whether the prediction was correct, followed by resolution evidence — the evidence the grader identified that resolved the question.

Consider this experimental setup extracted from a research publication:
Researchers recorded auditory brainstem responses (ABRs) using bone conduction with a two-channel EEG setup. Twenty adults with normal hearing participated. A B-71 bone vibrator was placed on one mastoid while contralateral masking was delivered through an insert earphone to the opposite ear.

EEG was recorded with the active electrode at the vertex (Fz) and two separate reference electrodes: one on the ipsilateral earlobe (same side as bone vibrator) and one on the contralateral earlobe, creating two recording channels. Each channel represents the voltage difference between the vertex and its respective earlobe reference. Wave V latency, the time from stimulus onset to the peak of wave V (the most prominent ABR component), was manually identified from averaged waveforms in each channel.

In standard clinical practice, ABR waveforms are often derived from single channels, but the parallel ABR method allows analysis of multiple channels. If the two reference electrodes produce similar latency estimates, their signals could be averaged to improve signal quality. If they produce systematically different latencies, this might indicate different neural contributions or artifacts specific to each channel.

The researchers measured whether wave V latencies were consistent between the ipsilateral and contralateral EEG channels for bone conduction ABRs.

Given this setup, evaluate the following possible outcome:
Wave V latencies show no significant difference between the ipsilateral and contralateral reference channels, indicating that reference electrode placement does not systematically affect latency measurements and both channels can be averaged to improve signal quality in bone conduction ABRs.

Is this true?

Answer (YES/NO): NO